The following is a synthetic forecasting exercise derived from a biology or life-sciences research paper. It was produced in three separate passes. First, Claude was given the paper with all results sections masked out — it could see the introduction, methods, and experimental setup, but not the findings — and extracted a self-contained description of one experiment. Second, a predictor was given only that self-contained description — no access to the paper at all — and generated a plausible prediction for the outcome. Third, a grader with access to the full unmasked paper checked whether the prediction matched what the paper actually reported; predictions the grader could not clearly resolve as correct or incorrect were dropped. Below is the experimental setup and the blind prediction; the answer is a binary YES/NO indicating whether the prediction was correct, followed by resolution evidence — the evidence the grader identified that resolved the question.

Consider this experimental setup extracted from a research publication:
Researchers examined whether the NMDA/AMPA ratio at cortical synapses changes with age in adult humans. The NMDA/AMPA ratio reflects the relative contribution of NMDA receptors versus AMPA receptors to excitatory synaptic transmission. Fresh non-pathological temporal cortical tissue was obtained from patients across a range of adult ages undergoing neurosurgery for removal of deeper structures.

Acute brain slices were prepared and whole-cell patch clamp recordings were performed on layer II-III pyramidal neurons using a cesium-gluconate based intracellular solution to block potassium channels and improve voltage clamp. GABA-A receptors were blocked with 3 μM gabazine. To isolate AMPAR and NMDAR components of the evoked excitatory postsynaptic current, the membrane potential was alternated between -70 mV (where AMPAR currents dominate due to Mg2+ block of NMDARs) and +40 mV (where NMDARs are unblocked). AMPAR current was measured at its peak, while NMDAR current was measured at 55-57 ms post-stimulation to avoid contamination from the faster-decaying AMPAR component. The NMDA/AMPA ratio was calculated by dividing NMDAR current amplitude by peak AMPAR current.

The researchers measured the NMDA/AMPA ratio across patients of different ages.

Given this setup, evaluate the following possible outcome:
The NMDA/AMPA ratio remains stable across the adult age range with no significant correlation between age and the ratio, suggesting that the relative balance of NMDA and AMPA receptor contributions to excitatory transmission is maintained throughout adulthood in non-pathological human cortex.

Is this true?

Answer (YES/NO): NO